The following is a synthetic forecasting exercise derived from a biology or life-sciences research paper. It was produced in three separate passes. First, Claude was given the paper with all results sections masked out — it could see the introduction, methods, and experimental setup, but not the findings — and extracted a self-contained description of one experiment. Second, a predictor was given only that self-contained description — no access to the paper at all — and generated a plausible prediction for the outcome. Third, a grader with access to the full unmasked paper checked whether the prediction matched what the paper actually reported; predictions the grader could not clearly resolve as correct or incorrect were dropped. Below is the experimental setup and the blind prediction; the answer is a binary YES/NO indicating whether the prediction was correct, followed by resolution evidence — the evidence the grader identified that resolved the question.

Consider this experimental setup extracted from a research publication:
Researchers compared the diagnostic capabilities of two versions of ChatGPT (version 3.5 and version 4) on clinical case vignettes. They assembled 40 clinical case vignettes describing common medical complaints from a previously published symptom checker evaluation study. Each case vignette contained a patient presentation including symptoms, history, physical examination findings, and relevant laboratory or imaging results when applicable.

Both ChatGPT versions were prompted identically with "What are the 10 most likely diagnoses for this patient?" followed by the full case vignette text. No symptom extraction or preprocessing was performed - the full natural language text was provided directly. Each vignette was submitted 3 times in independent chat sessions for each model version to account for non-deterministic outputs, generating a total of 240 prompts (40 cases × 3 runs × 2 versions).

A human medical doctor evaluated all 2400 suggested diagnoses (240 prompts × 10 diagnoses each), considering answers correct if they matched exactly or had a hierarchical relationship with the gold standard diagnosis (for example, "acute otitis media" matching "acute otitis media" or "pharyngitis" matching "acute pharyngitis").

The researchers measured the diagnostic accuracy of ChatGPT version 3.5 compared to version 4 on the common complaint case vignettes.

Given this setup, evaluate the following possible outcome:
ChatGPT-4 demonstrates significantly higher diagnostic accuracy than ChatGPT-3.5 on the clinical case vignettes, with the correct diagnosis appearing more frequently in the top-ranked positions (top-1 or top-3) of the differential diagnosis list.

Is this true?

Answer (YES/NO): YES